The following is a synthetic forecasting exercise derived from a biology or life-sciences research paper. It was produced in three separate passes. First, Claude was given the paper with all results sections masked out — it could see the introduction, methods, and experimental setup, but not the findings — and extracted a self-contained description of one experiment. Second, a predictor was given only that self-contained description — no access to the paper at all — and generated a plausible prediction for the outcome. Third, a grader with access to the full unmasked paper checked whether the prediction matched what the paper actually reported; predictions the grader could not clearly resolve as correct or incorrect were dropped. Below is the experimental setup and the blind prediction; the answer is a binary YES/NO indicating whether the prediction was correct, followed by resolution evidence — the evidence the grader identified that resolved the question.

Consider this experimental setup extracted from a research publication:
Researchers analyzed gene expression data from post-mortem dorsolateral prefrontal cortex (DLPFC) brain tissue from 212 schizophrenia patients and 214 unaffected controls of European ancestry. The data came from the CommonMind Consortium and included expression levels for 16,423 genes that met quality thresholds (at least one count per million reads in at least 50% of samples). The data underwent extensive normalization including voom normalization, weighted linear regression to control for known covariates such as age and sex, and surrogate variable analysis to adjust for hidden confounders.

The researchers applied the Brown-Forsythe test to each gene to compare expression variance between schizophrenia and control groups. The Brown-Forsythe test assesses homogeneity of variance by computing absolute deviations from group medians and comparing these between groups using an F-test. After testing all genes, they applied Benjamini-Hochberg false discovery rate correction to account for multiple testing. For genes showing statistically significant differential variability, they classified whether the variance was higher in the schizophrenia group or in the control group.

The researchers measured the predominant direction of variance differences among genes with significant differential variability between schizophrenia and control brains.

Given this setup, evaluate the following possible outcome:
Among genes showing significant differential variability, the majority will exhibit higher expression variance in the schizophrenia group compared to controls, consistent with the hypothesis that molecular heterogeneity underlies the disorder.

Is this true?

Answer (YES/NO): YES